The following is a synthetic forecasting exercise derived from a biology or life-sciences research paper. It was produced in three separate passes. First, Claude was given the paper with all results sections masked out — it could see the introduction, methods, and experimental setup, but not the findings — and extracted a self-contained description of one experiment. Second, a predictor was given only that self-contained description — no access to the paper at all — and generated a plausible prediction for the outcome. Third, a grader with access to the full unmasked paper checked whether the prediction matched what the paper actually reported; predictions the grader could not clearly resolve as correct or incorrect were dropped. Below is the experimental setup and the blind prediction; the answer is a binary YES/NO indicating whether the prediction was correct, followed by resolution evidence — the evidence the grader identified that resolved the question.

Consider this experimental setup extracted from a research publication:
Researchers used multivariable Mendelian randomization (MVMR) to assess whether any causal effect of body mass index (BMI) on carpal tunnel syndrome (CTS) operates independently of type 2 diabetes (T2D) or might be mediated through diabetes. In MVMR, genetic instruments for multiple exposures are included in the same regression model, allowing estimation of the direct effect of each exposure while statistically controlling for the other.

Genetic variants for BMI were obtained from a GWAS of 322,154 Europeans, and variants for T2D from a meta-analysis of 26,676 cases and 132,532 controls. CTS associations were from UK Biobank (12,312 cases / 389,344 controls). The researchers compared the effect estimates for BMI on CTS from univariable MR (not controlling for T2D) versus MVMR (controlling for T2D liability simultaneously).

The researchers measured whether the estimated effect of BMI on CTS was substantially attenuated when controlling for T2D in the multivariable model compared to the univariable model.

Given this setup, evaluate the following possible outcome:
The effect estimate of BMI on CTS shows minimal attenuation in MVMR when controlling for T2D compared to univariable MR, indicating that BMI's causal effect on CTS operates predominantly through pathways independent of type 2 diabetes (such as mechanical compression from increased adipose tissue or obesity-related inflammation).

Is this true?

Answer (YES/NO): NO